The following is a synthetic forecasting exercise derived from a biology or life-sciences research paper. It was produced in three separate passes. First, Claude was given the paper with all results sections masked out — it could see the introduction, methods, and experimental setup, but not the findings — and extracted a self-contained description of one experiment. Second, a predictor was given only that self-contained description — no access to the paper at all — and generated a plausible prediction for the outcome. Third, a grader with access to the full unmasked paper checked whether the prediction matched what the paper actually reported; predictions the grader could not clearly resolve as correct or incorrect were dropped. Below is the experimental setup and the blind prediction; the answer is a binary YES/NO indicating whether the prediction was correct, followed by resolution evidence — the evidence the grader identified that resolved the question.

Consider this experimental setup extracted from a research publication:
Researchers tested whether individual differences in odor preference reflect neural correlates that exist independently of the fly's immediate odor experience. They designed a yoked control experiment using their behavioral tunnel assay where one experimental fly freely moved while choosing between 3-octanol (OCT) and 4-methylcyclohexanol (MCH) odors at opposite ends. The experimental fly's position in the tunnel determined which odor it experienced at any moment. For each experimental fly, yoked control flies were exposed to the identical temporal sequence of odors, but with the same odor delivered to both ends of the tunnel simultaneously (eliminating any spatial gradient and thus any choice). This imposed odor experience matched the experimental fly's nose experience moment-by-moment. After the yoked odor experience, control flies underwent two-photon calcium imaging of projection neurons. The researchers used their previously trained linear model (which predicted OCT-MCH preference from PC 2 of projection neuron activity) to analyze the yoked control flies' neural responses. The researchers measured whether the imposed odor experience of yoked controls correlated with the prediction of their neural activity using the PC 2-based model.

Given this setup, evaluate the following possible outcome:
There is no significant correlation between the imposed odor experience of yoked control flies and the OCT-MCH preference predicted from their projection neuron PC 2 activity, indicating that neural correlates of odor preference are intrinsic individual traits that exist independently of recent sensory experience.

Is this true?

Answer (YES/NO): YES